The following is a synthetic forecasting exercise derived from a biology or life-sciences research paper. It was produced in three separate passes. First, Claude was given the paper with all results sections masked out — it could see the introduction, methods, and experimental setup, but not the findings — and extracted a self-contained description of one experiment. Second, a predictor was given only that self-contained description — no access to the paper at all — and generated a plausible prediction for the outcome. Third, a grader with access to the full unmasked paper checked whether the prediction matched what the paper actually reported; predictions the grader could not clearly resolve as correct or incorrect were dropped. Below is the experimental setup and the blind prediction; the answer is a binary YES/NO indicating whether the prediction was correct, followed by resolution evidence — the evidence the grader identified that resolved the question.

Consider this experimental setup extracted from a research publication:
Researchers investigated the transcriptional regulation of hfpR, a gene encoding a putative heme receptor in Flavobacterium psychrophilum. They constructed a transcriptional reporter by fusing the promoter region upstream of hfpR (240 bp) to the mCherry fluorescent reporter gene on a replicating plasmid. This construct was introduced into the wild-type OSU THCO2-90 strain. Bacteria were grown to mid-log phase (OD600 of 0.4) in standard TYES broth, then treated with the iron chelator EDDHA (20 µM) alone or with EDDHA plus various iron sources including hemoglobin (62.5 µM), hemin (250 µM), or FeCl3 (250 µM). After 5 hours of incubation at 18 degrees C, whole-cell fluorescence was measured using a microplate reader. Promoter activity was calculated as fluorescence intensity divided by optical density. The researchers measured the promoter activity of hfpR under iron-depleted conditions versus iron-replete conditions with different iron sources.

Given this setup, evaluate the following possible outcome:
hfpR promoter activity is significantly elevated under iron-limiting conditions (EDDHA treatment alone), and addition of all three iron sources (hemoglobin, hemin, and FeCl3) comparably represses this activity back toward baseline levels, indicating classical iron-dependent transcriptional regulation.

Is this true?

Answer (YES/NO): NO